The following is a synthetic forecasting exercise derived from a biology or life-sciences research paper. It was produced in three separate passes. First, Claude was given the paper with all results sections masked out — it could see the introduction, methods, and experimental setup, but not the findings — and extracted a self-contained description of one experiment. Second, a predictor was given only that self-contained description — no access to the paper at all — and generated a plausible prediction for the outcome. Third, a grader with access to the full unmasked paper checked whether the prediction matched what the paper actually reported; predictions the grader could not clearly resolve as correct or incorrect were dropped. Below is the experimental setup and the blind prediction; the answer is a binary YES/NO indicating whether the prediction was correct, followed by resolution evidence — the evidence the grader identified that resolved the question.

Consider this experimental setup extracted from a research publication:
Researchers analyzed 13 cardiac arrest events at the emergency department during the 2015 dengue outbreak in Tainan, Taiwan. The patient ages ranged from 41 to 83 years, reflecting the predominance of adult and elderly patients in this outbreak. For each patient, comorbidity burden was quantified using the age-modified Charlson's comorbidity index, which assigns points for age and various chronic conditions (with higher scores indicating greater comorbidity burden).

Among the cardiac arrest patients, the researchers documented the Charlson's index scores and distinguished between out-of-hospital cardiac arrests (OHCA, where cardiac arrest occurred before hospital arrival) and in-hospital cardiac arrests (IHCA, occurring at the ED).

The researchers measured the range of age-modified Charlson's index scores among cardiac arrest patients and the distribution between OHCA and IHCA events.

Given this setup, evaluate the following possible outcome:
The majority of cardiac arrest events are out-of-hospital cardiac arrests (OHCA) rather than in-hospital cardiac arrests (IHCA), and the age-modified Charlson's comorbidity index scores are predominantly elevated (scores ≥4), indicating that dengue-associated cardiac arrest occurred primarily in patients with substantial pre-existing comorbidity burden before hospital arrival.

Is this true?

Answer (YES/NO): NO